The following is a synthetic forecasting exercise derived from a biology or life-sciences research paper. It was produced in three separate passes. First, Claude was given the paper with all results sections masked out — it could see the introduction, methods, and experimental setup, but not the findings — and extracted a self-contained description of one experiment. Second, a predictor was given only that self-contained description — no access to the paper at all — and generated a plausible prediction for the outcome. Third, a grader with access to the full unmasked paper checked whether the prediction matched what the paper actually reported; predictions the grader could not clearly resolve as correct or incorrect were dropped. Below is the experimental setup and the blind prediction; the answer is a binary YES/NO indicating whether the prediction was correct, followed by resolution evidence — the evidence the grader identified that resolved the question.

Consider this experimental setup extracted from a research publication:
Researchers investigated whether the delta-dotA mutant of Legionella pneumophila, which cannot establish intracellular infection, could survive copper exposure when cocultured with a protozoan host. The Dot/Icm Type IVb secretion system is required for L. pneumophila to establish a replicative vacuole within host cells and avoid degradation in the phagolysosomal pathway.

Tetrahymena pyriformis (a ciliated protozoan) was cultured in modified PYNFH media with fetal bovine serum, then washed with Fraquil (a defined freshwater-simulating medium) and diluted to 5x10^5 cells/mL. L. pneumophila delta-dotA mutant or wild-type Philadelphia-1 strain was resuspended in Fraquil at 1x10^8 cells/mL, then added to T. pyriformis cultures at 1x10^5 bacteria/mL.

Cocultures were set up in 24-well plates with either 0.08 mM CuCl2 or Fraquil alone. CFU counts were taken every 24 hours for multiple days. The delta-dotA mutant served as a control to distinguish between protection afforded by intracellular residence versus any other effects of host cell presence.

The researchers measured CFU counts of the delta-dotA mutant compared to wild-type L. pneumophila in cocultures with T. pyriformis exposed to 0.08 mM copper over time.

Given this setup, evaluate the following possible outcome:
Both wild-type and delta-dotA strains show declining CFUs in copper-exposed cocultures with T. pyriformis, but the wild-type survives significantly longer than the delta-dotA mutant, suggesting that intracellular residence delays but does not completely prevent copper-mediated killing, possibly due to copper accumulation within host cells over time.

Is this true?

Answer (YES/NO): NO